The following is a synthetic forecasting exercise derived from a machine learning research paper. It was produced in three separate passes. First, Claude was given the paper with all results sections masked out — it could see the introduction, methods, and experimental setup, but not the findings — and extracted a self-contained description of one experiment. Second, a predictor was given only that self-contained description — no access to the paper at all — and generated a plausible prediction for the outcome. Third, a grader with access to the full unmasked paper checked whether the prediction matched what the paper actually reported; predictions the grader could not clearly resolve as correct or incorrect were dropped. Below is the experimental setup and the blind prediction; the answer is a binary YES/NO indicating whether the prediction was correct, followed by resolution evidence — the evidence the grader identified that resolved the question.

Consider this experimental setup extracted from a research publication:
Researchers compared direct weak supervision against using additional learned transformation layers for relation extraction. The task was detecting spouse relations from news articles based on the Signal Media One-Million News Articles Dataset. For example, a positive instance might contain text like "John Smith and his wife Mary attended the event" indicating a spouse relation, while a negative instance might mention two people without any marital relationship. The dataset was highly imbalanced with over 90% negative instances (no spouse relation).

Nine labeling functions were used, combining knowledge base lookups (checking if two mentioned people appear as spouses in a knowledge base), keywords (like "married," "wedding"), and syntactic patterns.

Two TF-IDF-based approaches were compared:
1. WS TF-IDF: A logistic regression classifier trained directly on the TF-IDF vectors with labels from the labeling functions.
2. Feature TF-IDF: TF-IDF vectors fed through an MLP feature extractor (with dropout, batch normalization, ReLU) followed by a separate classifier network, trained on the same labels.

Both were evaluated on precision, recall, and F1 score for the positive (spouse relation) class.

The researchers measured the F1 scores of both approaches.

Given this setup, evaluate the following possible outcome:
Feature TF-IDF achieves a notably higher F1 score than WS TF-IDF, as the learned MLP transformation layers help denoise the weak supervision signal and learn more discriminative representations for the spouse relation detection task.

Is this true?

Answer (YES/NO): NO